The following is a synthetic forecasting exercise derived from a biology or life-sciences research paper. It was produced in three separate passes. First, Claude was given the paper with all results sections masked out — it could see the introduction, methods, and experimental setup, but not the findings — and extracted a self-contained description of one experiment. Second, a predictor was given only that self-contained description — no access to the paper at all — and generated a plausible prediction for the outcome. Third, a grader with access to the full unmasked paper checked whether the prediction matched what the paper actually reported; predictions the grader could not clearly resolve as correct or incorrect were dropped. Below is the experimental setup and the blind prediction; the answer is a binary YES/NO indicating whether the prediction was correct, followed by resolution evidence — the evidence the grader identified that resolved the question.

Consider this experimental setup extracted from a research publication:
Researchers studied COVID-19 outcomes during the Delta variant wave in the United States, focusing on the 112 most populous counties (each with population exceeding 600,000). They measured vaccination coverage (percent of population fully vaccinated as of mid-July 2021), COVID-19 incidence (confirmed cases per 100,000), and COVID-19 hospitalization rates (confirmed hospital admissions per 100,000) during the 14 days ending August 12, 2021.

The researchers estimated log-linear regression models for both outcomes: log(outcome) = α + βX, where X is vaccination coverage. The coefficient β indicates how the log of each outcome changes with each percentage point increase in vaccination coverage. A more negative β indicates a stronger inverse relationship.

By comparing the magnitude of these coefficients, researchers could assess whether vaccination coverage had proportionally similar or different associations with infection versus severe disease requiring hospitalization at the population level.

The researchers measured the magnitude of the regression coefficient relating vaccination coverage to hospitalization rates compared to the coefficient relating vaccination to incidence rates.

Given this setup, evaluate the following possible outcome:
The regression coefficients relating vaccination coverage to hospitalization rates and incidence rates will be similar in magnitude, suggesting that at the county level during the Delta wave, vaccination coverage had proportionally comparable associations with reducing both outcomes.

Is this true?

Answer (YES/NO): NO